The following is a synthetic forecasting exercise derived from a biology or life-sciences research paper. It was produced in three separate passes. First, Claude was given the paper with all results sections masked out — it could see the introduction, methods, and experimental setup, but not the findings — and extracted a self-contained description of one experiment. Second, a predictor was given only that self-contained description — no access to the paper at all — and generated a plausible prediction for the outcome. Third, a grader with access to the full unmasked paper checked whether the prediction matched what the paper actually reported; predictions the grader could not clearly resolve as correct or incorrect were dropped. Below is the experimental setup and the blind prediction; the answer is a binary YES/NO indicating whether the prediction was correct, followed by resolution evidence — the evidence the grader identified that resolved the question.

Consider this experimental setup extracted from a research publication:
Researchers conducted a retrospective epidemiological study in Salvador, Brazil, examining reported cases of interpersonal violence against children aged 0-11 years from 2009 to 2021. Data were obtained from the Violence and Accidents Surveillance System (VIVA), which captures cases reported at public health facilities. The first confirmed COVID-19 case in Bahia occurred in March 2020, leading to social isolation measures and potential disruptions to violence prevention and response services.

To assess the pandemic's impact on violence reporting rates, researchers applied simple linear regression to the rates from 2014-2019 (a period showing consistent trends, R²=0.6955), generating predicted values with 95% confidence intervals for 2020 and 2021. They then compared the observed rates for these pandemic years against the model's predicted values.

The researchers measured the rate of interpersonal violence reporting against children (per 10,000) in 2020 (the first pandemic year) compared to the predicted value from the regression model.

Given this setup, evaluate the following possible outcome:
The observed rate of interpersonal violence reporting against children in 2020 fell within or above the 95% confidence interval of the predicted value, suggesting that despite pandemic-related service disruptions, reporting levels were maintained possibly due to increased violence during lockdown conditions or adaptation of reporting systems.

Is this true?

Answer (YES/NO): YES